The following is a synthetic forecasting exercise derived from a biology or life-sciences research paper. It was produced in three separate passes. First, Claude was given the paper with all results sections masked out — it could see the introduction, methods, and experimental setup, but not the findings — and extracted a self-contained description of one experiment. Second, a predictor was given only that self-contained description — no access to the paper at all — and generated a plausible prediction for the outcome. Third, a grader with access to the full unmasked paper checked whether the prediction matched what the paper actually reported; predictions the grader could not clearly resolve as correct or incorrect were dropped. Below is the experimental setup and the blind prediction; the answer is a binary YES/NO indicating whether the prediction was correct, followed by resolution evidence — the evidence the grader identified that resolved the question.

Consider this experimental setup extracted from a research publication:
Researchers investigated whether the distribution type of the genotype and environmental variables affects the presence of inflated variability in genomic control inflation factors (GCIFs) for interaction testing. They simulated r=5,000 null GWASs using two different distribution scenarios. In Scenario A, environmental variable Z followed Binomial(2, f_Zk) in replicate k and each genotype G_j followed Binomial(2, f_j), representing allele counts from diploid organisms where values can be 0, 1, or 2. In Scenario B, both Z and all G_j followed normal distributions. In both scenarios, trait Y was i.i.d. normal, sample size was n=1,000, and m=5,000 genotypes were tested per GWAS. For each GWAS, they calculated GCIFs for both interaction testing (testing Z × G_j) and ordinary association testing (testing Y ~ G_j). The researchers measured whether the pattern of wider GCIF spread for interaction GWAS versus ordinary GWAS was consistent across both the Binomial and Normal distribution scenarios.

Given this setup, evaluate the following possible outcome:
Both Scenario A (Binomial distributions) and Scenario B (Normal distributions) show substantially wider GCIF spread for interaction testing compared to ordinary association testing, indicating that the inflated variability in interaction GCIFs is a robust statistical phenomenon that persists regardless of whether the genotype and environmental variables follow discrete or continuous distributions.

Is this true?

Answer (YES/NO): YES